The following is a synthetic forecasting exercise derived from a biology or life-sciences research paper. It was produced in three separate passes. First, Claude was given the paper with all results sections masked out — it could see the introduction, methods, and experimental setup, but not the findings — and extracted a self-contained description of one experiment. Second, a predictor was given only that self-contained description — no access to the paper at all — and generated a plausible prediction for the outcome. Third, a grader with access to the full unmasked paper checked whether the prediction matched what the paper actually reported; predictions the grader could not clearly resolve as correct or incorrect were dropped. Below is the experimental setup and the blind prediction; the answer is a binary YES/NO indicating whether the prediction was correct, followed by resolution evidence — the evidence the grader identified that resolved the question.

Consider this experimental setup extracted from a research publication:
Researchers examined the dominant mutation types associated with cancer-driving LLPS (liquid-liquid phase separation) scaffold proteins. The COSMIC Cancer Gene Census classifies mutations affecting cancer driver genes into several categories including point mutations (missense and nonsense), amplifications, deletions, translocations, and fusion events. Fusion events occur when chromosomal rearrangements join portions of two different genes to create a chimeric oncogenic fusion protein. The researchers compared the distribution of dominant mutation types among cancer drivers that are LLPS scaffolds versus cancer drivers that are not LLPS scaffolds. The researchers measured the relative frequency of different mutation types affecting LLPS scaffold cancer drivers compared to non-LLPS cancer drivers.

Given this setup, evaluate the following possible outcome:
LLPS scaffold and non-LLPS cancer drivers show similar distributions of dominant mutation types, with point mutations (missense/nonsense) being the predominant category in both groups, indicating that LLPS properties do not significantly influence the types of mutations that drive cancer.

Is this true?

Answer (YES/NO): NO